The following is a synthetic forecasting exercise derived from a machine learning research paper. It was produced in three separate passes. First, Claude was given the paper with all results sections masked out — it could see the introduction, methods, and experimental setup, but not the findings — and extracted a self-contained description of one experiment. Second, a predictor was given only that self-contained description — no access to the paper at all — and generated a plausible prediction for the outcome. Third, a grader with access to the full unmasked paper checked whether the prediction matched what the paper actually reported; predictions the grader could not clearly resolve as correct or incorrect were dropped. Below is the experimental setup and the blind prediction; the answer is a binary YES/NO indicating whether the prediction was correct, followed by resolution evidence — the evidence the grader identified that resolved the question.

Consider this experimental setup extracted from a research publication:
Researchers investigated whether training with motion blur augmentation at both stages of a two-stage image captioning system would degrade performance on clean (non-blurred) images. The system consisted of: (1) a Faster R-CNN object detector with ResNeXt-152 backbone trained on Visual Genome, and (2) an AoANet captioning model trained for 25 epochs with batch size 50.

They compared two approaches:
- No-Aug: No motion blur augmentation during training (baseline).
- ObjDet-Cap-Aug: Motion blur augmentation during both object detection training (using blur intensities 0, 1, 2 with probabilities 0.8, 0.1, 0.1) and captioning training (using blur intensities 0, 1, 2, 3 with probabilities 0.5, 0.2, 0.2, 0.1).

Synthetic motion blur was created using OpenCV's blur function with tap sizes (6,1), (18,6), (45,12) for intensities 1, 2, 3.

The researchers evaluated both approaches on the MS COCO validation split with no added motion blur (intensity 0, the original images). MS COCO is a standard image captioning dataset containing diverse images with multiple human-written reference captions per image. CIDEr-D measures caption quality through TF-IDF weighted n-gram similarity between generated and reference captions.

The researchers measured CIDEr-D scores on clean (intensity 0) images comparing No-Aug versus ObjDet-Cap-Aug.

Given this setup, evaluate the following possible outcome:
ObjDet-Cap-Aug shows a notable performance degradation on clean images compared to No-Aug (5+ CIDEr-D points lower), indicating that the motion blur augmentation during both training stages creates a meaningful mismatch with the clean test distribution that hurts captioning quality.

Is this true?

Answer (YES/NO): NO